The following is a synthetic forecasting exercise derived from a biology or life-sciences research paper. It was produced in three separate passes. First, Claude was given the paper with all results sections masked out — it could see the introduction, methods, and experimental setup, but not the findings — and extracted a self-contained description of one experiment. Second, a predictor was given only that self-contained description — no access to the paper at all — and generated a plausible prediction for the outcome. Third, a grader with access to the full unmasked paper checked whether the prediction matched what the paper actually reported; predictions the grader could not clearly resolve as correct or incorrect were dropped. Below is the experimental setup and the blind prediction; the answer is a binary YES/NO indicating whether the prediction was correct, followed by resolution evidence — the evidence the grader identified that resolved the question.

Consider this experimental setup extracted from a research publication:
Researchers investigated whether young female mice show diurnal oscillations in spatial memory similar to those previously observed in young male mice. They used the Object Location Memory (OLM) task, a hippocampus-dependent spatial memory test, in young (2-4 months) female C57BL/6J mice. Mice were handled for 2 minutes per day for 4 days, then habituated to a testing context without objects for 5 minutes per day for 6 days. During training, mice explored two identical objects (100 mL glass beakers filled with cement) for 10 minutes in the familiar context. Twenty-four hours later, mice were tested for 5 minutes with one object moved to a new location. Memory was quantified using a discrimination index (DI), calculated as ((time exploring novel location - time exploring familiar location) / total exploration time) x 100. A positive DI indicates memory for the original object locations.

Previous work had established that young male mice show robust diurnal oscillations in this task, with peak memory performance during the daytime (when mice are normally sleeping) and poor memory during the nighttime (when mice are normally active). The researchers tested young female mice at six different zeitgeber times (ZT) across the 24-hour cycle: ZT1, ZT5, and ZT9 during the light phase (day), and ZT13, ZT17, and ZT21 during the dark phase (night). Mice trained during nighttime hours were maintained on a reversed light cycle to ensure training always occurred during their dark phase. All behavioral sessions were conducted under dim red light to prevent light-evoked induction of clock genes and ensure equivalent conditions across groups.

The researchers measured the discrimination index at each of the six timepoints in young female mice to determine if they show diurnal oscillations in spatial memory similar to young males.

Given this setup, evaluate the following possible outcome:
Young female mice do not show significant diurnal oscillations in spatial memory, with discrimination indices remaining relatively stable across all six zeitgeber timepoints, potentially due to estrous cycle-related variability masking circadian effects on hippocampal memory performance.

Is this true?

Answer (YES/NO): NO